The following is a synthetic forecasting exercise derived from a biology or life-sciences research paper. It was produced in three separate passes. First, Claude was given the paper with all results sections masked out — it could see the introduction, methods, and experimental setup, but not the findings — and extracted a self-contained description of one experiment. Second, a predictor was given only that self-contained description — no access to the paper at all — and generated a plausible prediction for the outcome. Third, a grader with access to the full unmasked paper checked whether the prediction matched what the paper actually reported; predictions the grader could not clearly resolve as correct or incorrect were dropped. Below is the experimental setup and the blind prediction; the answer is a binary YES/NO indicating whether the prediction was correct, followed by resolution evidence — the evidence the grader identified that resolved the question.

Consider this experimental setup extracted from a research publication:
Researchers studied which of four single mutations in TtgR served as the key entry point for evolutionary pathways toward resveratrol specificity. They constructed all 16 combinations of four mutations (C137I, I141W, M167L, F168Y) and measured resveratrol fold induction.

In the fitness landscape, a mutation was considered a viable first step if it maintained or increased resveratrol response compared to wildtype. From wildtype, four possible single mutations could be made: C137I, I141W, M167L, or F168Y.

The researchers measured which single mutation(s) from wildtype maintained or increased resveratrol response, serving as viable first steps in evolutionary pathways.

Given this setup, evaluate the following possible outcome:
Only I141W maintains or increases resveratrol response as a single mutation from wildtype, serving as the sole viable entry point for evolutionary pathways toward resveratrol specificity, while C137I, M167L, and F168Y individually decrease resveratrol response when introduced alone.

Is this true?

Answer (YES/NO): NO